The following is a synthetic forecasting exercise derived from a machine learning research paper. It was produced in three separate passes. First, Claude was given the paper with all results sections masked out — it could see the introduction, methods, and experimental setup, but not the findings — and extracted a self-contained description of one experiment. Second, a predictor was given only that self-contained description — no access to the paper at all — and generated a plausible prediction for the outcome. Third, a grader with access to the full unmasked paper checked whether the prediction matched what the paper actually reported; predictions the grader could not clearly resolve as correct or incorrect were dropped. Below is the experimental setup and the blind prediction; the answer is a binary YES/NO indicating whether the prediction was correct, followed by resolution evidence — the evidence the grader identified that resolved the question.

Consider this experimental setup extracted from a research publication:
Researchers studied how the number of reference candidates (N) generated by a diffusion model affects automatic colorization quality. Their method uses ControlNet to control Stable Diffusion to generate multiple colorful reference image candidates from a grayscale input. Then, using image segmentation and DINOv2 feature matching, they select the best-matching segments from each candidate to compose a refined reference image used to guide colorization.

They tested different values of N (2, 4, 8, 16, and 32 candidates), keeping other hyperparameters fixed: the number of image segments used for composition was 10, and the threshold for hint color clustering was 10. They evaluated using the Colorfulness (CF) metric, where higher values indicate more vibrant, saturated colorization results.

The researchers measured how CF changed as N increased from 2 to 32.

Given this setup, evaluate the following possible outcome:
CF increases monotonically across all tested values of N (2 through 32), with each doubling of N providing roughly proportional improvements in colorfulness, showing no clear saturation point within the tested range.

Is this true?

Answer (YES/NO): NO